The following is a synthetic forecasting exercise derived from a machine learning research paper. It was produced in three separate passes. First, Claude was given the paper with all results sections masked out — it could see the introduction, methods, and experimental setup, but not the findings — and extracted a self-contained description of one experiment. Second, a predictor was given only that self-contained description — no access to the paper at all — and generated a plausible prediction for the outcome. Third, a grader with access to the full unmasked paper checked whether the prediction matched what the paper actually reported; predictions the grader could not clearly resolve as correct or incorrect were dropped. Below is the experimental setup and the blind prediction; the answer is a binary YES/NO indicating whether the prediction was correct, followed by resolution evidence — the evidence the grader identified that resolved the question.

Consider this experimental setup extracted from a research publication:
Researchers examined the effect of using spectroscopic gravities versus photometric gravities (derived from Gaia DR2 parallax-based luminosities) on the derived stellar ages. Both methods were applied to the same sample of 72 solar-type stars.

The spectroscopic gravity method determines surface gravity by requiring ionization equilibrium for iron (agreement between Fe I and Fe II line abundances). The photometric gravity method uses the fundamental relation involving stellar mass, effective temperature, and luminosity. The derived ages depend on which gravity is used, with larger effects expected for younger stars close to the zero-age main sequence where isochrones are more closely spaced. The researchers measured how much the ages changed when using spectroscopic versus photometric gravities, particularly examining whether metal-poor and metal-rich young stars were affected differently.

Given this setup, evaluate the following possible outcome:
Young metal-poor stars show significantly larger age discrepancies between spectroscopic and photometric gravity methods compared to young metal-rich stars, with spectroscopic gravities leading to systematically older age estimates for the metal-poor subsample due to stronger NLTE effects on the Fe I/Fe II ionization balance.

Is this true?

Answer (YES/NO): NO